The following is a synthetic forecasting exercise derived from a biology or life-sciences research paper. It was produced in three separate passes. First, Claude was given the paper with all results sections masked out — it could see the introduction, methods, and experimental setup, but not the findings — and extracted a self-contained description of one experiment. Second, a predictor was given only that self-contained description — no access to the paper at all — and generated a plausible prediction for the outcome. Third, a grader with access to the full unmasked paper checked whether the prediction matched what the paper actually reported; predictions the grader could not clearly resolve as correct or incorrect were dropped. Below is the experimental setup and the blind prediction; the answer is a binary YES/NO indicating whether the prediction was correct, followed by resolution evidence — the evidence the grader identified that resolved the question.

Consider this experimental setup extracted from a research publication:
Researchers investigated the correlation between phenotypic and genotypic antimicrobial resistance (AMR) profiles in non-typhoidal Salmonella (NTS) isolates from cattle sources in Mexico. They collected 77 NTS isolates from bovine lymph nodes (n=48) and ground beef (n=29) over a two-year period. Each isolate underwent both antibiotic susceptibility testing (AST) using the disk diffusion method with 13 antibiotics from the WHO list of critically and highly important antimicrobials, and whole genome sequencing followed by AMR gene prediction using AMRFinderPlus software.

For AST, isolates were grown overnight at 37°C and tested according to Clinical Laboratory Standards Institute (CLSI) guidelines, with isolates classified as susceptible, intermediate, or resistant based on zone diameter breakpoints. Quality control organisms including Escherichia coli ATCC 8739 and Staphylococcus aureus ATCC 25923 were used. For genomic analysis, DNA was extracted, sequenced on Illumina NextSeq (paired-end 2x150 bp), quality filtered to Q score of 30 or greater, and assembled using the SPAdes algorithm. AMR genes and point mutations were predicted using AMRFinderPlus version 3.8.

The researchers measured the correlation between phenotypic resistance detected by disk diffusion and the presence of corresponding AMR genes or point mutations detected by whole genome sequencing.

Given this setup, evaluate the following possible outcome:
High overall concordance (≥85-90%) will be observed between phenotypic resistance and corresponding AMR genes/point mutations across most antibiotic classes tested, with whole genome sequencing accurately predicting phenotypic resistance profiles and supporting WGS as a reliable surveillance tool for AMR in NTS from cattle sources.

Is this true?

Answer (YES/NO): NO